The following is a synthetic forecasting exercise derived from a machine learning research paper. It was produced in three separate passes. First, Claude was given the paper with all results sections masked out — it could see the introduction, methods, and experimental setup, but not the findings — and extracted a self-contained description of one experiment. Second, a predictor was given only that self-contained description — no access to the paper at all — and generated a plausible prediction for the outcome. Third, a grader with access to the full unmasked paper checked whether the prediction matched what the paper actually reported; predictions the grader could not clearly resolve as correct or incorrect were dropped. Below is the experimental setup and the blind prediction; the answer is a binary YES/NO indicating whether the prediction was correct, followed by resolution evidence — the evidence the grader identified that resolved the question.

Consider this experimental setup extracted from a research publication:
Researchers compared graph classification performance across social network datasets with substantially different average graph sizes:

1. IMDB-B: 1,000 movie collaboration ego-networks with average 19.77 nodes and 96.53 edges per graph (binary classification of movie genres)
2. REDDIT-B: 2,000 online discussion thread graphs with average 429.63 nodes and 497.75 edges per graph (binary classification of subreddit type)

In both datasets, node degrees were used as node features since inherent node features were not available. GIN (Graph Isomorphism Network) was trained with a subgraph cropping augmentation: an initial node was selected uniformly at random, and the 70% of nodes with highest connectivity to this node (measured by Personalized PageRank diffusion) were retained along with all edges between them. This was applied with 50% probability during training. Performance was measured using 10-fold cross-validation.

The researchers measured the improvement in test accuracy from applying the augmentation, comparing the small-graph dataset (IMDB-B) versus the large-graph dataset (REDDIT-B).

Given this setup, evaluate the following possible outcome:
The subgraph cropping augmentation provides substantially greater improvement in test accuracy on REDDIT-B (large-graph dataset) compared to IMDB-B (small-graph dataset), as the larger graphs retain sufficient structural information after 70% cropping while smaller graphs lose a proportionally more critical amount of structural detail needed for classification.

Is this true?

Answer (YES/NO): NO